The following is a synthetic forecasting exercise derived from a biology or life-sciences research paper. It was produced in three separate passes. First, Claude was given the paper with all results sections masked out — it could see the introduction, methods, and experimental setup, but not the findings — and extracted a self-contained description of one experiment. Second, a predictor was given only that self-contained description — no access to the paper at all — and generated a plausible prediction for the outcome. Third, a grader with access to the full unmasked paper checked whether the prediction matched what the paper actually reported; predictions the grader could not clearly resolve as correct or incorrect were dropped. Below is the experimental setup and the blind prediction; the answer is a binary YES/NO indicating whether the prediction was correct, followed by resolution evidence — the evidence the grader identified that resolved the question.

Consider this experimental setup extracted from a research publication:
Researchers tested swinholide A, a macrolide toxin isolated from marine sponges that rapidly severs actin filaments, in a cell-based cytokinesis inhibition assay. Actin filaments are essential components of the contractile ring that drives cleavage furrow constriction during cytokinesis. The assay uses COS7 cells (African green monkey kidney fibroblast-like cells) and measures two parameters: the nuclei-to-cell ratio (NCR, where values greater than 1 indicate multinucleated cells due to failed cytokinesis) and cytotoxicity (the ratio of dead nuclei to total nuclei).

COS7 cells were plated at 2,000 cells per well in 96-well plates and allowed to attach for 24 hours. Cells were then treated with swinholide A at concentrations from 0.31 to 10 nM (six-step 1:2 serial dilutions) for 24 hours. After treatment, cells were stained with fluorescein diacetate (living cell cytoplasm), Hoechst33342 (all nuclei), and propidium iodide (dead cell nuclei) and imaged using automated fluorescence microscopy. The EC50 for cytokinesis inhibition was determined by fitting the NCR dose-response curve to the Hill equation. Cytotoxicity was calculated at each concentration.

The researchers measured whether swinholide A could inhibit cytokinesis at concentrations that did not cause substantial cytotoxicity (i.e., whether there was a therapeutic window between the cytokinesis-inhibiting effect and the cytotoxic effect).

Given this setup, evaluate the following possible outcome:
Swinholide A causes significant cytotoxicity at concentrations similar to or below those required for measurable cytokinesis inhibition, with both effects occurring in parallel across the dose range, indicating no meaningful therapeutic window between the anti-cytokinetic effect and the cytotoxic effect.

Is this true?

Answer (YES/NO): NO